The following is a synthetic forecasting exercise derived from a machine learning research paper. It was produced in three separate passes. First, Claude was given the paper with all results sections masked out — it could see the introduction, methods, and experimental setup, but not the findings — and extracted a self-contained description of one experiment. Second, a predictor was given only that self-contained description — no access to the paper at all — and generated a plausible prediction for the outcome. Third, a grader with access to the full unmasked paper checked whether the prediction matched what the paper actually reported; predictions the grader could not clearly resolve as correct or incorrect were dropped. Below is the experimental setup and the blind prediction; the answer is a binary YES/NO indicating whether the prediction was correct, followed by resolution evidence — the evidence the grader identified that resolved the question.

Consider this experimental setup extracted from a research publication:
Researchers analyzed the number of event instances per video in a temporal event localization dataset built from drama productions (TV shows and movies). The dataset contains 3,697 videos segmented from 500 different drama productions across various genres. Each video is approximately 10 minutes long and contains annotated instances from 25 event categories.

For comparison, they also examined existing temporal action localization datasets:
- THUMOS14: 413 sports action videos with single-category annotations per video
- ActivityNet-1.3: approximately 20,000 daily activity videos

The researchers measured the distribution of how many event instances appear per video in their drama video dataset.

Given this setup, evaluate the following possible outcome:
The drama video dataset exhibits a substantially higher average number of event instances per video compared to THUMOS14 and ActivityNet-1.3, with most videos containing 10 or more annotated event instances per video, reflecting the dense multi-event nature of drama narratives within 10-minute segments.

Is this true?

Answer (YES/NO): NO